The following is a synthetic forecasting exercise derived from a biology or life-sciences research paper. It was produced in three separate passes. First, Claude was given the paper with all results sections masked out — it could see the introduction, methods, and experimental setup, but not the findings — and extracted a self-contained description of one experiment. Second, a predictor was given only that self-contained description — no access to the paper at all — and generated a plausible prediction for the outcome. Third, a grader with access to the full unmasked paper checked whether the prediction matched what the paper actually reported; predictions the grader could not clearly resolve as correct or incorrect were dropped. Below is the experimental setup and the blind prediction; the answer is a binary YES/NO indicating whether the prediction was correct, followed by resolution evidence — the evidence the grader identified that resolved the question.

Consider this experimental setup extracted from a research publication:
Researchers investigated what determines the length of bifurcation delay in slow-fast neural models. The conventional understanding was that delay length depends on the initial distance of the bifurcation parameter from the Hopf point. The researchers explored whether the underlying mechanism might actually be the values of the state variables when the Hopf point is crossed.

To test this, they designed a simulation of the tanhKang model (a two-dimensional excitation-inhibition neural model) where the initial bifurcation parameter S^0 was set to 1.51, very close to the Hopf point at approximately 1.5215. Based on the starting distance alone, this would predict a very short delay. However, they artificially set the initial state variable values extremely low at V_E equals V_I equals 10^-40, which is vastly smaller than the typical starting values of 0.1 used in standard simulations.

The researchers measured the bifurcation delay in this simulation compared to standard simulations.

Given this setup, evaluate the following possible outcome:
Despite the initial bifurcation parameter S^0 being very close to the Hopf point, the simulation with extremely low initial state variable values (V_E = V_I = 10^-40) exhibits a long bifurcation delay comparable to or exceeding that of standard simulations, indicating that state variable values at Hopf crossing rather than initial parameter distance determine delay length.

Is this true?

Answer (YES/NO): YES